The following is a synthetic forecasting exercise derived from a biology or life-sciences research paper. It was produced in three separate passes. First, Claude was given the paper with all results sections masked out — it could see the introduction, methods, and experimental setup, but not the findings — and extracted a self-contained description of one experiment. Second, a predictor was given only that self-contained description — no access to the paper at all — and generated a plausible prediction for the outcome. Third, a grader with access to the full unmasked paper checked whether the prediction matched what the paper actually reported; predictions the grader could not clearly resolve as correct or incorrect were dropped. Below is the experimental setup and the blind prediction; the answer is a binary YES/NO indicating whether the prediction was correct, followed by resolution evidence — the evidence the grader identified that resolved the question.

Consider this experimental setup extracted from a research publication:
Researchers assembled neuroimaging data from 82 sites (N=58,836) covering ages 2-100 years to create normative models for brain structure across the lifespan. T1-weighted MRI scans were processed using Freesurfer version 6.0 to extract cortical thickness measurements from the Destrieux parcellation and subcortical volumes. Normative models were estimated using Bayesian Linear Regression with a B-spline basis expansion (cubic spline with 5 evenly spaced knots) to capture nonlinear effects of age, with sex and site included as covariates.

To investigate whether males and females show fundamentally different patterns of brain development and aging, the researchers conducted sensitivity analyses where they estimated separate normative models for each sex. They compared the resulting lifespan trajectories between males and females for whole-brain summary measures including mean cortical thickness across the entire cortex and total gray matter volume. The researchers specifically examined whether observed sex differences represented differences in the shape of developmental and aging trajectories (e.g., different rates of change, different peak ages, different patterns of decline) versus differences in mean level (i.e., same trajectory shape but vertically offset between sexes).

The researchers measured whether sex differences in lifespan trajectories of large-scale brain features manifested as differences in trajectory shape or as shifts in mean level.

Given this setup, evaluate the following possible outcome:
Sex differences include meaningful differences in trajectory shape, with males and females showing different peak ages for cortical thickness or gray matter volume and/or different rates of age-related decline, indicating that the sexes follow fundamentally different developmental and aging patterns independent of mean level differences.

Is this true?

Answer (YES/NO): NO